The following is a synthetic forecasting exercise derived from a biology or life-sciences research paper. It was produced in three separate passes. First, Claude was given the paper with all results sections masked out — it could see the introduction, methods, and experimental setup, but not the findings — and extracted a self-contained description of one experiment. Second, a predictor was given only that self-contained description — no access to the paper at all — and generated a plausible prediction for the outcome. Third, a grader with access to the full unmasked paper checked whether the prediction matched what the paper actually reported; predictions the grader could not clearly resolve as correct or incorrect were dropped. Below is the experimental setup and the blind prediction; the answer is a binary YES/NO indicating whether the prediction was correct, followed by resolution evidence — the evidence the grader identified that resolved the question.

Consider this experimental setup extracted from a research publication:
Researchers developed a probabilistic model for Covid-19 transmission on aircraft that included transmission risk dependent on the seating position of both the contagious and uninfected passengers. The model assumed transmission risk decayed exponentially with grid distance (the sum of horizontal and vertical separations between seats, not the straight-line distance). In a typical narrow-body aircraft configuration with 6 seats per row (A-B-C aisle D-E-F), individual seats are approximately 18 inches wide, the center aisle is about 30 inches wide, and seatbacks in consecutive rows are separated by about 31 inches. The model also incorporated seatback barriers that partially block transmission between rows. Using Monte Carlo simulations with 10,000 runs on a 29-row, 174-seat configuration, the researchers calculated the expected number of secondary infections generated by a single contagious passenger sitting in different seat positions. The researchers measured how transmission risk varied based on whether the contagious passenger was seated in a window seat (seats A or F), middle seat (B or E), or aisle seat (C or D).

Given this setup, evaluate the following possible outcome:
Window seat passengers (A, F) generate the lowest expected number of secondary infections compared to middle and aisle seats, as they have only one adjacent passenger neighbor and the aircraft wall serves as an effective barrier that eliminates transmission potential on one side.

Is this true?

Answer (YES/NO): NO